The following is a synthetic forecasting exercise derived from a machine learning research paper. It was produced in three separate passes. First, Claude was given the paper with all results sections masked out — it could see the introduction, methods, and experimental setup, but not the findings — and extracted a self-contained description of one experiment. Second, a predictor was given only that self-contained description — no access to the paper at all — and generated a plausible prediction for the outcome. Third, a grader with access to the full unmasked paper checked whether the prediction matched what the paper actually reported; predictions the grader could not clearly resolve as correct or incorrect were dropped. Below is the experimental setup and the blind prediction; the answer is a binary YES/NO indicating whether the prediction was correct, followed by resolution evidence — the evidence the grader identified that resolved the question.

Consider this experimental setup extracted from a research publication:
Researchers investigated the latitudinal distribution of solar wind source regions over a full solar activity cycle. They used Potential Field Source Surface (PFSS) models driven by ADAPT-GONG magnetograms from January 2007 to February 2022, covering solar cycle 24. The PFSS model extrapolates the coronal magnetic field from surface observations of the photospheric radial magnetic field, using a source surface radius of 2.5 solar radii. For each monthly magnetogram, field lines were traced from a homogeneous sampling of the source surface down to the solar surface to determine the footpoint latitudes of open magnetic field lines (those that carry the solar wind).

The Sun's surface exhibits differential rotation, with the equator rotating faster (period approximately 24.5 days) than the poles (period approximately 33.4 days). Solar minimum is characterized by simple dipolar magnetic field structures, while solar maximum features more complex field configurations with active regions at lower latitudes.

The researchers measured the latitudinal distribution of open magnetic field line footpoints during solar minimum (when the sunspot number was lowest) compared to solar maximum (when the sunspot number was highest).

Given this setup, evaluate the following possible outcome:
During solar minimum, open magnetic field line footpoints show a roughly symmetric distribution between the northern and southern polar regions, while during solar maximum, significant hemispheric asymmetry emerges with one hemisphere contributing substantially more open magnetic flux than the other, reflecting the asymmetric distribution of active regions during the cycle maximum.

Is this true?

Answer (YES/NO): YES